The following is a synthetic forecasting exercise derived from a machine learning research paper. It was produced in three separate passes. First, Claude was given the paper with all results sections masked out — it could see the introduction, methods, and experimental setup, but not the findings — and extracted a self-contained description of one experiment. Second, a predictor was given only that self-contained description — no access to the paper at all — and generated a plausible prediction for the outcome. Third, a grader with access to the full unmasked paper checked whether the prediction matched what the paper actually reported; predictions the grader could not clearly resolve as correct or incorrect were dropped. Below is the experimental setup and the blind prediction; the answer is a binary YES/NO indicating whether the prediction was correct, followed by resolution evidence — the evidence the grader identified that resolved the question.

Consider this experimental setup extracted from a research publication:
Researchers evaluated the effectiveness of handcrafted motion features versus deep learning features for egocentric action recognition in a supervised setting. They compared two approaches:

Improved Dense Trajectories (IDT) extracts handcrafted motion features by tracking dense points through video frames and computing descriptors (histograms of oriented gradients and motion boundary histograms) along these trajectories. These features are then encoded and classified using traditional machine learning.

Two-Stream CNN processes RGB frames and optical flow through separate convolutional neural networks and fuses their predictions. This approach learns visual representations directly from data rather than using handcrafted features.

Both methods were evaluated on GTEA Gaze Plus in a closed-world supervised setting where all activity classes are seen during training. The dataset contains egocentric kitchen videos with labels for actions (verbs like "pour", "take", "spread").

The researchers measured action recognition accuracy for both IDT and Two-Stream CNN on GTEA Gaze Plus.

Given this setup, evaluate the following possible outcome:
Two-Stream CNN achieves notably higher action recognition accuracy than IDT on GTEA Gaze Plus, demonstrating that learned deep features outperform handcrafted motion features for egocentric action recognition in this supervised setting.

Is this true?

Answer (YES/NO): NO